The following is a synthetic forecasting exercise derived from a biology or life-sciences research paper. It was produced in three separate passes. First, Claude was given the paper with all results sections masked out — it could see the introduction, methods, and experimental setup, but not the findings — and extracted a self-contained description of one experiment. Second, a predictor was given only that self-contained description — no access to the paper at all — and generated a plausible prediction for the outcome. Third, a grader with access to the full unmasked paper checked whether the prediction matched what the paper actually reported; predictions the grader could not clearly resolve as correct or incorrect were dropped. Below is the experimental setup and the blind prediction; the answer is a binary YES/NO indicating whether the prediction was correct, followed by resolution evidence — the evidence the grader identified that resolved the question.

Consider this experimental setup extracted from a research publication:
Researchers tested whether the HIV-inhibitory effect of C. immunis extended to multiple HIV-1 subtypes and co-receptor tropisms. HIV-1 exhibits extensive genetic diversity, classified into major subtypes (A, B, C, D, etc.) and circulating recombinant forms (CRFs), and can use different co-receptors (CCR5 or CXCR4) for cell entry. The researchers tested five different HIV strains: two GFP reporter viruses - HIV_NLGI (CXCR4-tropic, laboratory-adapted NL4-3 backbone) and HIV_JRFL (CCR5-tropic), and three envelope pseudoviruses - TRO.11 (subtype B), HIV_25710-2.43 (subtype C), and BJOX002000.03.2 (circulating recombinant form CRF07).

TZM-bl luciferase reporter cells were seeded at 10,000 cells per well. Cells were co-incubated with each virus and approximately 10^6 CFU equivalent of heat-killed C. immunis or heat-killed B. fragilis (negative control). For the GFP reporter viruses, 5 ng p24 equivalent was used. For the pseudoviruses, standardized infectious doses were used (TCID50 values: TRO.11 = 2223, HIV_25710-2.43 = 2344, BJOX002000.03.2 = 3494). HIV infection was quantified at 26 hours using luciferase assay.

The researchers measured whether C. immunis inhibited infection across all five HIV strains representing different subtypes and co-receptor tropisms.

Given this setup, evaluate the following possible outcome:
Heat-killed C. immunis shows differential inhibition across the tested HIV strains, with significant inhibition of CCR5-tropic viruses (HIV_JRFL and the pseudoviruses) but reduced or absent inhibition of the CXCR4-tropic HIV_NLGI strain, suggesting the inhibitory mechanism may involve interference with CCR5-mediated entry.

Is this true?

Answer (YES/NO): NO